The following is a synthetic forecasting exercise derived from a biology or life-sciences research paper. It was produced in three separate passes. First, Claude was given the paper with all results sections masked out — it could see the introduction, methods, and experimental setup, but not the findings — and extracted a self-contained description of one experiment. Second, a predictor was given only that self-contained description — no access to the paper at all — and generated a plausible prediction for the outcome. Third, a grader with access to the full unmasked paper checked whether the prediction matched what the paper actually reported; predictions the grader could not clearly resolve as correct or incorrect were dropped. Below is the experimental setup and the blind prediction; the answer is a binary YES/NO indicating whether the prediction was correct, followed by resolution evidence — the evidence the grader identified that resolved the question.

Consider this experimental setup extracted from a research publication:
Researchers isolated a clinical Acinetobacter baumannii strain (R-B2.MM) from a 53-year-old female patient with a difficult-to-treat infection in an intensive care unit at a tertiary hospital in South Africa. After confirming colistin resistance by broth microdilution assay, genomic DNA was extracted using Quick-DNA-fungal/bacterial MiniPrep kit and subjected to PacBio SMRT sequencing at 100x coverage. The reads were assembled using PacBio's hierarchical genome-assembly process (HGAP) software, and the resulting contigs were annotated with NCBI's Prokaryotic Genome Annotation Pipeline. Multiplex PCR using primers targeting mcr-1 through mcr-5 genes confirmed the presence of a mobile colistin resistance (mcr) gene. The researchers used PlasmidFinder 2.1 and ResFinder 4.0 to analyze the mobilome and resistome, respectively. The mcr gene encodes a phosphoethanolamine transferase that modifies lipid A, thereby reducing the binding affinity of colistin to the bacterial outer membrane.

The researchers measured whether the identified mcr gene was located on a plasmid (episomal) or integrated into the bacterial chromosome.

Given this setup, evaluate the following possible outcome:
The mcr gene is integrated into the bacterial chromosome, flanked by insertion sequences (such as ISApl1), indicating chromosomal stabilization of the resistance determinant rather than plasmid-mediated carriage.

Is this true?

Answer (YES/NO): NO